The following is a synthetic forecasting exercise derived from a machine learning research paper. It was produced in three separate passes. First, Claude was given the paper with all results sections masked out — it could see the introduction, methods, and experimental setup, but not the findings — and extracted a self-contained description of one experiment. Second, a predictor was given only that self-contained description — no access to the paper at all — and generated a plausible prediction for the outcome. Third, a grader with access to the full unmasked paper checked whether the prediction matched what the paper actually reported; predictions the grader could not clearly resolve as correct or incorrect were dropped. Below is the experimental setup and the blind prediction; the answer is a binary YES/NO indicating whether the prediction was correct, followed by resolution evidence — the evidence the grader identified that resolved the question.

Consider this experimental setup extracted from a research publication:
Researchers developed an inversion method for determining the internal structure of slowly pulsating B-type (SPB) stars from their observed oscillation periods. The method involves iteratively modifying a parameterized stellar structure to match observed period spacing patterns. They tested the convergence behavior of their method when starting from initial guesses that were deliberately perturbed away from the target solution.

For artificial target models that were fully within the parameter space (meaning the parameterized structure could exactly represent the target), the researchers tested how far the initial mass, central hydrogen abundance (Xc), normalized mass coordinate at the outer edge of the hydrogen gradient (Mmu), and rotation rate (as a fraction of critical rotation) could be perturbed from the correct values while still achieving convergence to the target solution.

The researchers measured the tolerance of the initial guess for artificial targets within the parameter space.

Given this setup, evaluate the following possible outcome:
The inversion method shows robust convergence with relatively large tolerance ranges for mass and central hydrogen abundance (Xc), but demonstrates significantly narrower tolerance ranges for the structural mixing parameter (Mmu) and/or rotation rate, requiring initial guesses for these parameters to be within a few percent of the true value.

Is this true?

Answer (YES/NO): NO